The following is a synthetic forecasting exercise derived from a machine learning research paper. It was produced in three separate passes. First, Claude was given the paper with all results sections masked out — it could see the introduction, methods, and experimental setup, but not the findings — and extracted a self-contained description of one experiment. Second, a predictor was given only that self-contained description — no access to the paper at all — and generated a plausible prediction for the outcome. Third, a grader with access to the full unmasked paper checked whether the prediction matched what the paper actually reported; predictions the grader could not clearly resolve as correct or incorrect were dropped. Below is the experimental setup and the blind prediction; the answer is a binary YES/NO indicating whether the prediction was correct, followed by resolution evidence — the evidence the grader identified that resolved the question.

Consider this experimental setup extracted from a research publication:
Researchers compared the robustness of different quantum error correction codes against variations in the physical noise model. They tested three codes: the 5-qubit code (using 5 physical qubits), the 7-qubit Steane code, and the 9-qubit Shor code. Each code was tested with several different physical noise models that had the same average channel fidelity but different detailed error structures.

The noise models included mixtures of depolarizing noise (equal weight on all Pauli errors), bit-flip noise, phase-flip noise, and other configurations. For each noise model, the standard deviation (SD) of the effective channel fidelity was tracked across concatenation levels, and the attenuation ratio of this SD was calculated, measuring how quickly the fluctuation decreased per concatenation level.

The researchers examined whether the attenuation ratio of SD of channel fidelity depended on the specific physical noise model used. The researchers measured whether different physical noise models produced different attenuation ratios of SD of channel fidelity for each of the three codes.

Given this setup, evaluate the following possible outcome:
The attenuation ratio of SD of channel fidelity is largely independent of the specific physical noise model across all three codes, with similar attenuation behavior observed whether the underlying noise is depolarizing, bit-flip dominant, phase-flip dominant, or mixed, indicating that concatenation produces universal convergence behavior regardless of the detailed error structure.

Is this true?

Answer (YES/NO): NO